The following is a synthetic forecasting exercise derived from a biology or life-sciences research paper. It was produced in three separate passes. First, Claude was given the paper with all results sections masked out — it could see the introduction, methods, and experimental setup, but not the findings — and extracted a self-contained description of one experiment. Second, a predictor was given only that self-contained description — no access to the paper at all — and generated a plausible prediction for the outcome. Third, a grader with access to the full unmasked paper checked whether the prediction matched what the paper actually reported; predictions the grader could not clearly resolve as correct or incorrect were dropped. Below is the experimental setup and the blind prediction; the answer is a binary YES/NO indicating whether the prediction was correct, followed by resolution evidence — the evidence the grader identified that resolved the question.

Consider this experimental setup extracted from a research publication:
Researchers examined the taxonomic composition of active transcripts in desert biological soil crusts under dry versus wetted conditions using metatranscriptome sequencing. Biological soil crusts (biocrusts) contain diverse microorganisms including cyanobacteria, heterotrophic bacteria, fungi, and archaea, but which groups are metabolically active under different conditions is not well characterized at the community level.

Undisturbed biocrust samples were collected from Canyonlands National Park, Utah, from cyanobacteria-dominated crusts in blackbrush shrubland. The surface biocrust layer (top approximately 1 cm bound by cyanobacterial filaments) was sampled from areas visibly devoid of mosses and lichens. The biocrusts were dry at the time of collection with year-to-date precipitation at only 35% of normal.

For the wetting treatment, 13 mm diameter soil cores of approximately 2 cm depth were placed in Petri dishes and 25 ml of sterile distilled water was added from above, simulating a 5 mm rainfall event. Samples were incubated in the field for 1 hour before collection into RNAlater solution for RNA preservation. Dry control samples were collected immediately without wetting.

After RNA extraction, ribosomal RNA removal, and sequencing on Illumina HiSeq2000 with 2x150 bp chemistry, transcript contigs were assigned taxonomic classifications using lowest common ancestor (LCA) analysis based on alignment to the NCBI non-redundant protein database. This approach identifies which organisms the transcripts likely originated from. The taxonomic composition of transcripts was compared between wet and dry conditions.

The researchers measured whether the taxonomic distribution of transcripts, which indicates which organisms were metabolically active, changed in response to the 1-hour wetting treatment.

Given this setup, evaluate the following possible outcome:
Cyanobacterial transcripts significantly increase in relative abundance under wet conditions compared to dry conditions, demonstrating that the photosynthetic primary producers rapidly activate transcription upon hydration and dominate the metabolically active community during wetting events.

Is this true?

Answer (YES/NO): NO